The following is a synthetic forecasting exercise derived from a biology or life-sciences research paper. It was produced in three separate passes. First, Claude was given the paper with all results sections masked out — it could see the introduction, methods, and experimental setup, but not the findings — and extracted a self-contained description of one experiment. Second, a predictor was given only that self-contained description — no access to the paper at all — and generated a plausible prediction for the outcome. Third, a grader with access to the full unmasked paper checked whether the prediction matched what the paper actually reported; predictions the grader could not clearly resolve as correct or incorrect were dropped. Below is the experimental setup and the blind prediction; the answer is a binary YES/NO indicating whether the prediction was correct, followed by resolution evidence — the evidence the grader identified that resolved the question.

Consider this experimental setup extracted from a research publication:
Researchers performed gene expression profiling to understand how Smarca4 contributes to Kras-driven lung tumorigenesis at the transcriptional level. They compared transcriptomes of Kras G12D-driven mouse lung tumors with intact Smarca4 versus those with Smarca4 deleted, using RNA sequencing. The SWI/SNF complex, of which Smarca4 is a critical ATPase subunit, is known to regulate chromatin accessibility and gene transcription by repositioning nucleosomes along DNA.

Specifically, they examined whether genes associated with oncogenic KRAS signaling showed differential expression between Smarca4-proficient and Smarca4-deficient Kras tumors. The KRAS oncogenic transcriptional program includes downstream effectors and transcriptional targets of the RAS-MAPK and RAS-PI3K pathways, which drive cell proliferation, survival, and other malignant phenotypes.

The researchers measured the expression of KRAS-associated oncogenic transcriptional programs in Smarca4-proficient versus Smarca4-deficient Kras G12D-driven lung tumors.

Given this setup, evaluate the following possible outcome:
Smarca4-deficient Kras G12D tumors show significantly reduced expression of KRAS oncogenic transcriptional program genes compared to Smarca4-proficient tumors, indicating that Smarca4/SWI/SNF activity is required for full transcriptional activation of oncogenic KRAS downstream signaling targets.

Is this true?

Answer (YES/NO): YES